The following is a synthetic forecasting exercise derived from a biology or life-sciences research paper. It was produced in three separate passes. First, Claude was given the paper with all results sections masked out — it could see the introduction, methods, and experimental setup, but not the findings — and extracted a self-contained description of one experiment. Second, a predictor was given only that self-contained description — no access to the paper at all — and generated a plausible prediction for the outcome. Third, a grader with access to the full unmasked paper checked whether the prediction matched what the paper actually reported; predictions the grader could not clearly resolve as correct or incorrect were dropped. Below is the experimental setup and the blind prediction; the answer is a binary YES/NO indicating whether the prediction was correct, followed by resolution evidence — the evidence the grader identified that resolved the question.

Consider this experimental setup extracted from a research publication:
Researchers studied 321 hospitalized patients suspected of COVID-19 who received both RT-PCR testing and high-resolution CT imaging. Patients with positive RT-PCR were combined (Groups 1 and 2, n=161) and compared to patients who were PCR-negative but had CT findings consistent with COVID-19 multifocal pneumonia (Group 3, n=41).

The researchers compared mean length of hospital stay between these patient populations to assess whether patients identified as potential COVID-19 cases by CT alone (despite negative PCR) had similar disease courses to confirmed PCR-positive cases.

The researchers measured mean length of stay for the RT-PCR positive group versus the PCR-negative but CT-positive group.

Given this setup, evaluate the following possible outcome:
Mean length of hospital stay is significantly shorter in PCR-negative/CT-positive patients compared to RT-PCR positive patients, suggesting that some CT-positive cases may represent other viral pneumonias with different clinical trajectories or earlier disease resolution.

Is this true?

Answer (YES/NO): NO